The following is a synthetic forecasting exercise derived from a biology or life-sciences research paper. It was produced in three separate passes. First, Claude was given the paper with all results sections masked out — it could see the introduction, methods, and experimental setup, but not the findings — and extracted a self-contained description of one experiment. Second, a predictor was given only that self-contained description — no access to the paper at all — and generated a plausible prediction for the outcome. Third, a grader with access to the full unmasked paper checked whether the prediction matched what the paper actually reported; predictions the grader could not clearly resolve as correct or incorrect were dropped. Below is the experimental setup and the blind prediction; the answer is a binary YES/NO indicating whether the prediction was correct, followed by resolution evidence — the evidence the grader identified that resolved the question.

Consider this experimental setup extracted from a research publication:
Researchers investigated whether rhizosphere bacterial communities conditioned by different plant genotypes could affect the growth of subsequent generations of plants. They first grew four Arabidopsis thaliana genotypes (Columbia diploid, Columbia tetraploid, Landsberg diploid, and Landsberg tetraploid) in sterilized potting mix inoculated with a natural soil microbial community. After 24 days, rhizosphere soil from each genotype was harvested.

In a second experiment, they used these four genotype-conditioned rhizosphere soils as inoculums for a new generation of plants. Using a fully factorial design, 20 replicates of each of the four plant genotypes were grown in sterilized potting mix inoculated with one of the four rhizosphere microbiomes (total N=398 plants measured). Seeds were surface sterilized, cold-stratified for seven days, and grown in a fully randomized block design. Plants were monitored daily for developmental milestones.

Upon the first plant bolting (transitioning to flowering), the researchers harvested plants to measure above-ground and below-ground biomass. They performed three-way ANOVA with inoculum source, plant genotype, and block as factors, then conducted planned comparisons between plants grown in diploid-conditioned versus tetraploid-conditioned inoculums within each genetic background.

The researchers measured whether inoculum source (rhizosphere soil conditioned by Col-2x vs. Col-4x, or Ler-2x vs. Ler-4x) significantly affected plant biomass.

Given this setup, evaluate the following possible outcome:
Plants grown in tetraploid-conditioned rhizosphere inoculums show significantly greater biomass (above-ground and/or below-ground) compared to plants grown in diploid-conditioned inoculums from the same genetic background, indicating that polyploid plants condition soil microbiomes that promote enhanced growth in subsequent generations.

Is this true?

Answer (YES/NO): NO